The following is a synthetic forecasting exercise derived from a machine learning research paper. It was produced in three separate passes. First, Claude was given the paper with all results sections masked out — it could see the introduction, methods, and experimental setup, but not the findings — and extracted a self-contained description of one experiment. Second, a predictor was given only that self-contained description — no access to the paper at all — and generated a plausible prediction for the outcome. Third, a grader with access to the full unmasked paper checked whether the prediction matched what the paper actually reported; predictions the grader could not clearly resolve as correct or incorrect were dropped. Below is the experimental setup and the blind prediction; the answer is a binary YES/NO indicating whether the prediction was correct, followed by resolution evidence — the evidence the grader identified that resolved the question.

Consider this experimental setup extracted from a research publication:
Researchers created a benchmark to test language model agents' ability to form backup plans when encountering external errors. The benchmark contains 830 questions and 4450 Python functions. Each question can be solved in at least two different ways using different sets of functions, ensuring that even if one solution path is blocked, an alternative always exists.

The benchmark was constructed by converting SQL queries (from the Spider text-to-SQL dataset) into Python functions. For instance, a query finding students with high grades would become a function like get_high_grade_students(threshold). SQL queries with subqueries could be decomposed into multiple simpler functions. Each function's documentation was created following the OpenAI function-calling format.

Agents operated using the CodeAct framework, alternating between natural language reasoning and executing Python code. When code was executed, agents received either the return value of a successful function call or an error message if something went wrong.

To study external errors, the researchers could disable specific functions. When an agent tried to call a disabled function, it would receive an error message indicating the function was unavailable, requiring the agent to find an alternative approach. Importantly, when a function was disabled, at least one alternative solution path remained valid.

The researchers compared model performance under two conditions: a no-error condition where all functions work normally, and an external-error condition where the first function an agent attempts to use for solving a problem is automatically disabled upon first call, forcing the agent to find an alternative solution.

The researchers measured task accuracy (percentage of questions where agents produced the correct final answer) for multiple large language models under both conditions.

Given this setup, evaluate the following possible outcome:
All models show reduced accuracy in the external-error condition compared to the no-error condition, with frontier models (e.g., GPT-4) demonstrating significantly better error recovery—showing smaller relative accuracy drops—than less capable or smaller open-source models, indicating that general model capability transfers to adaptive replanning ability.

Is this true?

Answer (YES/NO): NO